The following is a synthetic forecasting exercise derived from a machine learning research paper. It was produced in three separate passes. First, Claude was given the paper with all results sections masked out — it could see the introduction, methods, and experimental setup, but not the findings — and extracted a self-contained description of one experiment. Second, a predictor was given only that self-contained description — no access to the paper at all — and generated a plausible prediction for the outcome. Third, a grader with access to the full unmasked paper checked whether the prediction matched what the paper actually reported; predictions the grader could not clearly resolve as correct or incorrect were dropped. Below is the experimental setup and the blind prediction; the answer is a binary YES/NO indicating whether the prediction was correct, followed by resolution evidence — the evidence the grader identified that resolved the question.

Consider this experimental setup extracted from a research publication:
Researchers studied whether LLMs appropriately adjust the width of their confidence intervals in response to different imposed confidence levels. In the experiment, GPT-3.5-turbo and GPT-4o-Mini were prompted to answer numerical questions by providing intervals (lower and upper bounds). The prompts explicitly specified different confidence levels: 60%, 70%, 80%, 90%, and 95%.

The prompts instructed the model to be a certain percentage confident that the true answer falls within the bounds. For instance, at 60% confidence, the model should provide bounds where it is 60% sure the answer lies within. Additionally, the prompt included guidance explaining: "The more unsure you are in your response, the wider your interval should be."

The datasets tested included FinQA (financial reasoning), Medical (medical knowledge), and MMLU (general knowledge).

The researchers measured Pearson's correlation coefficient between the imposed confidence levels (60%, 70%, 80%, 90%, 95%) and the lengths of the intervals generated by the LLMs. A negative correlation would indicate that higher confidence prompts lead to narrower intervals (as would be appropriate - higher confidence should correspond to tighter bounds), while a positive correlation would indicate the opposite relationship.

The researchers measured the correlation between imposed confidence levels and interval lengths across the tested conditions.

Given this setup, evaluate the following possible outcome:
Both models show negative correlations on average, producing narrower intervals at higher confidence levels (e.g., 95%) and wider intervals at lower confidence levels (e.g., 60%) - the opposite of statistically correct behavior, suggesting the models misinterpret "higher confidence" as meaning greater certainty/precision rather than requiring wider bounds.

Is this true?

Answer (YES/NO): NO